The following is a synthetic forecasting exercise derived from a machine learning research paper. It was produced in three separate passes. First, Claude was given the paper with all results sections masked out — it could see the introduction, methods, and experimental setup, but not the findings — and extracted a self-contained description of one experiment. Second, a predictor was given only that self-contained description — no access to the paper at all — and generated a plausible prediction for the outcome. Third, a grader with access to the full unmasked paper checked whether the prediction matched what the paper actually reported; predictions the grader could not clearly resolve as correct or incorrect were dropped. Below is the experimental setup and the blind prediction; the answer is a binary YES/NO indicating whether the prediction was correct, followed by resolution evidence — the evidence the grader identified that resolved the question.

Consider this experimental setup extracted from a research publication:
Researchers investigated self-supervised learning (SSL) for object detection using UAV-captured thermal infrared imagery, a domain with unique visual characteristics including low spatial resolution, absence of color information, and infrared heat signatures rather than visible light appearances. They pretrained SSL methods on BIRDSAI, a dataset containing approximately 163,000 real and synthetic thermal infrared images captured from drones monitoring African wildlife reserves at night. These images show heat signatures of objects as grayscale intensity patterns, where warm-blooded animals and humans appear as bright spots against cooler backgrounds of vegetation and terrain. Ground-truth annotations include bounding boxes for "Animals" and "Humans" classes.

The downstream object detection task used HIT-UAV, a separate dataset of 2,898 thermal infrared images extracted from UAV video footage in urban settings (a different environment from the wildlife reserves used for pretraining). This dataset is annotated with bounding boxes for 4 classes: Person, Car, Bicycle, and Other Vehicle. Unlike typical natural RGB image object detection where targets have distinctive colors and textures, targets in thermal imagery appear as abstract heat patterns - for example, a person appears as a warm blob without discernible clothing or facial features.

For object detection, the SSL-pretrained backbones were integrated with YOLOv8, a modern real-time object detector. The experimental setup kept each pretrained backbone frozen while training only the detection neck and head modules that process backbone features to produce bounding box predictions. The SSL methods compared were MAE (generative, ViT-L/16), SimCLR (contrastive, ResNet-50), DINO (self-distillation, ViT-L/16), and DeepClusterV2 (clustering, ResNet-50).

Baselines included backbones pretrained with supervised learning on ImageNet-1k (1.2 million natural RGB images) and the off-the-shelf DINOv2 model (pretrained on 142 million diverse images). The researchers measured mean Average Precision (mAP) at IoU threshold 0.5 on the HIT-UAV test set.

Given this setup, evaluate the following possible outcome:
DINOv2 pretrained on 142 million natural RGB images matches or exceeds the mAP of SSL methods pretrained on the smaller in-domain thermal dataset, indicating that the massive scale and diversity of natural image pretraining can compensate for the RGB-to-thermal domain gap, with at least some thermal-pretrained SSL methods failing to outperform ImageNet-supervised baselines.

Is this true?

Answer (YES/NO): NO